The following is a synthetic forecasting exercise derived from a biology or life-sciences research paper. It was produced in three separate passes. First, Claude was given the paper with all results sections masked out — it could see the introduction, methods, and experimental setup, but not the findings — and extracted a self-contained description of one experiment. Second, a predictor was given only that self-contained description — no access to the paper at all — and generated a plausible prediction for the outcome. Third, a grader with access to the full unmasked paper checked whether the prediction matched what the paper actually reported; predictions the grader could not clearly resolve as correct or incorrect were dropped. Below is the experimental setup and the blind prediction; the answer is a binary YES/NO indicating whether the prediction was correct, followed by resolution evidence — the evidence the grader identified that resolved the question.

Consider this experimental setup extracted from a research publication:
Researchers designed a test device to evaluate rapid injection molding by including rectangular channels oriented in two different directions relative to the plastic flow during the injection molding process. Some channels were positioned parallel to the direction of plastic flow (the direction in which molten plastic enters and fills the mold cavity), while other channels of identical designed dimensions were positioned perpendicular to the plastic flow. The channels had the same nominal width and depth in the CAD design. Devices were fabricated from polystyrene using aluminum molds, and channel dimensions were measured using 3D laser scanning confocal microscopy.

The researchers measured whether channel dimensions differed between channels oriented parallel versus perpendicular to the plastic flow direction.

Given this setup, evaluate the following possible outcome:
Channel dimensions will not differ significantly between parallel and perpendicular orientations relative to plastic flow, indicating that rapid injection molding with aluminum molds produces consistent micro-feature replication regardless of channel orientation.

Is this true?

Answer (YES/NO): NO